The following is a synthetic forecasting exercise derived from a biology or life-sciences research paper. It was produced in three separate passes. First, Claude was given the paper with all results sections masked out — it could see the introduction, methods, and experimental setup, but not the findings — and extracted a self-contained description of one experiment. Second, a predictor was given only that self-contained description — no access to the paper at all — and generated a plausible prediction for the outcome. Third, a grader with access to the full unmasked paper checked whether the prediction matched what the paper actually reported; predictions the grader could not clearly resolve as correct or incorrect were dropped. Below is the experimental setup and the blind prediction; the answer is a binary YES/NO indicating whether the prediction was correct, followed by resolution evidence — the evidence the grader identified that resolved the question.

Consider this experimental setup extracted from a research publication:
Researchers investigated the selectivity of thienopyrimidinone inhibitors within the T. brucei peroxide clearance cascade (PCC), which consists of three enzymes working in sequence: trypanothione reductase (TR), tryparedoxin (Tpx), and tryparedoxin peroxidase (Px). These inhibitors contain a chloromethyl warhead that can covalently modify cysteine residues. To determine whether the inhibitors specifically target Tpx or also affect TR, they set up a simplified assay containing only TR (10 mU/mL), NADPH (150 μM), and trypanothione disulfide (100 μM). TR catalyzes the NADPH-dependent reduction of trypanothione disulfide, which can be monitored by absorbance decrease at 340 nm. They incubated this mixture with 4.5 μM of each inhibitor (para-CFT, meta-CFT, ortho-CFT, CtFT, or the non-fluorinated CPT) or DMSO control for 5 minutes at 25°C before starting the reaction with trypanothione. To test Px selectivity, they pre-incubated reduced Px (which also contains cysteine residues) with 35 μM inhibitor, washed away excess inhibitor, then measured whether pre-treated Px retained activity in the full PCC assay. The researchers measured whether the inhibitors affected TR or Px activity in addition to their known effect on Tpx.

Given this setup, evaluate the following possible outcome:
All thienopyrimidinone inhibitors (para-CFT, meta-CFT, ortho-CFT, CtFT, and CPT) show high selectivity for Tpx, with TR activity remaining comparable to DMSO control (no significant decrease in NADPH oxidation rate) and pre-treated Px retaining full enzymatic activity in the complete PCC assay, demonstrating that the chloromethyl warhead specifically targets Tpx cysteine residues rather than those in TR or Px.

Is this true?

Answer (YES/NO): YES